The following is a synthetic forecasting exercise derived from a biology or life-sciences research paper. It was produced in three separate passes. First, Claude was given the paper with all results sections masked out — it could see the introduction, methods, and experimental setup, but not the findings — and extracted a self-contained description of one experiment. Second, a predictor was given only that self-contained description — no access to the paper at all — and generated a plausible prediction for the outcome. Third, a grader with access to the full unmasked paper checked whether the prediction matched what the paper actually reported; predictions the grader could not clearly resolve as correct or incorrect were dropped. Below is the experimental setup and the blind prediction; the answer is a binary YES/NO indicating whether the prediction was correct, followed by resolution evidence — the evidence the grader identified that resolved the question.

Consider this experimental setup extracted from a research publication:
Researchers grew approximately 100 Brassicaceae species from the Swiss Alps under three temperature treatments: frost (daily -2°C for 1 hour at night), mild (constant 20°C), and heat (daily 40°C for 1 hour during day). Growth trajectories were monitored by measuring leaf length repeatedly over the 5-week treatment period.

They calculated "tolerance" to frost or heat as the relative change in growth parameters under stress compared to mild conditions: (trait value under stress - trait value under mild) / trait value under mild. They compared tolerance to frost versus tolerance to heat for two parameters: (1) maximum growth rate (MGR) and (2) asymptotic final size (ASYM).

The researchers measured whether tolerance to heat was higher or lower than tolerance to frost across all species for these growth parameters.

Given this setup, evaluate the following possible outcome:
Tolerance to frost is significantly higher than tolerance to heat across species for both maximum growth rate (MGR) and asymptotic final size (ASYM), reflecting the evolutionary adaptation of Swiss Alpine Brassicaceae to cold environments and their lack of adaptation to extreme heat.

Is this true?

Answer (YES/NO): NO